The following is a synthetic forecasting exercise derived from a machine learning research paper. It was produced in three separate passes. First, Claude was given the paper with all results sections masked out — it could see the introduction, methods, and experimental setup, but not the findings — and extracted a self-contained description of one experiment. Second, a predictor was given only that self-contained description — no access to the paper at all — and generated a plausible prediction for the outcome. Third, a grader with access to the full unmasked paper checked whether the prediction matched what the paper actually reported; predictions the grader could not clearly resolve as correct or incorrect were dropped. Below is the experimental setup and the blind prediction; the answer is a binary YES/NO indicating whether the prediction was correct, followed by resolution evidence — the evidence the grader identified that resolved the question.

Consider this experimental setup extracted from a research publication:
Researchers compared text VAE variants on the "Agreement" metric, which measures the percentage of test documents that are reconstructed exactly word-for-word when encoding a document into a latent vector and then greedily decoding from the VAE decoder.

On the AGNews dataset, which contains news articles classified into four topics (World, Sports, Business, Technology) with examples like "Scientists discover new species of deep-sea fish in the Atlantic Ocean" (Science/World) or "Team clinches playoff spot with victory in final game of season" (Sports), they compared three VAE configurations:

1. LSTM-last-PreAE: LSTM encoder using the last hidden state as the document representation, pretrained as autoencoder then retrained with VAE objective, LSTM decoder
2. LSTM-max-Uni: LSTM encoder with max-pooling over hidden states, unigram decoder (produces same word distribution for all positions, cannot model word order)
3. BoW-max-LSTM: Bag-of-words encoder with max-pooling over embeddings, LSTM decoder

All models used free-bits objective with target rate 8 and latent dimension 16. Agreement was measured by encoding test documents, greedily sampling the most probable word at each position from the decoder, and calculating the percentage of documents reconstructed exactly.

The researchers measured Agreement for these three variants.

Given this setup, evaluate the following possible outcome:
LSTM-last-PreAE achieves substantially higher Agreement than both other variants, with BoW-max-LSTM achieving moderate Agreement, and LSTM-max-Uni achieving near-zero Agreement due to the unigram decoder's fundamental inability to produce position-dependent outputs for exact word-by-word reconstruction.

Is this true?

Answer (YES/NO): NO